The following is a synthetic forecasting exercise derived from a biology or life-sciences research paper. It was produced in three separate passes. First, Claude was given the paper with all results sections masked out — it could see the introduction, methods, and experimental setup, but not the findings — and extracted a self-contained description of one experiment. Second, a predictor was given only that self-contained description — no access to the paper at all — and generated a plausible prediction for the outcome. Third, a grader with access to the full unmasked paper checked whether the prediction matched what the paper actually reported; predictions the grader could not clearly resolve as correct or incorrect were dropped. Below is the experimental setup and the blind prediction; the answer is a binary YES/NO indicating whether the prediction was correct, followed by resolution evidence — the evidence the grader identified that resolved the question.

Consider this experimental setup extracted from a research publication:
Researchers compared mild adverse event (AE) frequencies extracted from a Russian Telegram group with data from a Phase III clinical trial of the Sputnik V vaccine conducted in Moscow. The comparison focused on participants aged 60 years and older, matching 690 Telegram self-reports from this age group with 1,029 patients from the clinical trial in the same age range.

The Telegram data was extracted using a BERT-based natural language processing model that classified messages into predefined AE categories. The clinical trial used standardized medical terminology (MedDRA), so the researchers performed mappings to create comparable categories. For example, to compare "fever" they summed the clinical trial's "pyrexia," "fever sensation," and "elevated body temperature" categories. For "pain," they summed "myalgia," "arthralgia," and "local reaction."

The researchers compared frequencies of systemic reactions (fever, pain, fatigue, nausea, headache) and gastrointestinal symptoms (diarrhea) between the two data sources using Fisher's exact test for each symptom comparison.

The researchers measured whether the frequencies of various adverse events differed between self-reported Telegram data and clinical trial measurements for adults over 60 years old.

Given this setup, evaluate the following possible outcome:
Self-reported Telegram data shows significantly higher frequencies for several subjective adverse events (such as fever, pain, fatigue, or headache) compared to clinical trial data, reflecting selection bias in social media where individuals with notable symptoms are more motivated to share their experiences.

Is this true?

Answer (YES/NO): YES